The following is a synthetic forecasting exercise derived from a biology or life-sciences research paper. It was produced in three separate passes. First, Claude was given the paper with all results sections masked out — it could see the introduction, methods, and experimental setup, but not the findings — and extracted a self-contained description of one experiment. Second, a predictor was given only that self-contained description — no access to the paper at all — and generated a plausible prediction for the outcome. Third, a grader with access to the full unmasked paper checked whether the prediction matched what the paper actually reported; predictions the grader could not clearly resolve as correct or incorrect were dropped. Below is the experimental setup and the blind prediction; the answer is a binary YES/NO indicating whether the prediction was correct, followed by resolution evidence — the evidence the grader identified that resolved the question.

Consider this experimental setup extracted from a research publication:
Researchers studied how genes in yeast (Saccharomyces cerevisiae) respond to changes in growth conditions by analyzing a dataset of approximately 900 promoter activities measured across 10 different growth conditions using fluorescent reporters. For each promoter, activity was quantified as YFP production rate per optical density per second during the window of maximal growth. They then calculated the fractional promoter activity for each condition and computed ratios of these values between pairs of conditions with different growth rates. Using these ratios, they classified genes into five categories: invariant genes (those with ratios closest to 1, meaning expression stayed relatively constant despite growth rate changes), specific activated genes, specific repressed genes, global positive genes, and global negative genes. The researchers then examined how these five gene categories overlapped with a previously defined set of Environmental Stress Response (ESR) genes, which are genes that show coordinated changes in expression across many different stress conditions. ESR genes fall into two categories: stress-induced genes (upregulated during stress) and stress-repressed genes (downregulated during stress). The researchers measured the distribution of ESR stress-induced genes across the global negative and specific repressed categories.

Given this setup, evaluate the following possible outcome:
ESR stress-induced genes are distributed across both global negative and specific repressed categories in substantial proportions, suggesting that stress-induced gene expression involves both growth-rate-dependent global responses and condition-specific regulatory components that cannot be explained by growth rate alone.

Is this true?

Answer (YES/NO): NO